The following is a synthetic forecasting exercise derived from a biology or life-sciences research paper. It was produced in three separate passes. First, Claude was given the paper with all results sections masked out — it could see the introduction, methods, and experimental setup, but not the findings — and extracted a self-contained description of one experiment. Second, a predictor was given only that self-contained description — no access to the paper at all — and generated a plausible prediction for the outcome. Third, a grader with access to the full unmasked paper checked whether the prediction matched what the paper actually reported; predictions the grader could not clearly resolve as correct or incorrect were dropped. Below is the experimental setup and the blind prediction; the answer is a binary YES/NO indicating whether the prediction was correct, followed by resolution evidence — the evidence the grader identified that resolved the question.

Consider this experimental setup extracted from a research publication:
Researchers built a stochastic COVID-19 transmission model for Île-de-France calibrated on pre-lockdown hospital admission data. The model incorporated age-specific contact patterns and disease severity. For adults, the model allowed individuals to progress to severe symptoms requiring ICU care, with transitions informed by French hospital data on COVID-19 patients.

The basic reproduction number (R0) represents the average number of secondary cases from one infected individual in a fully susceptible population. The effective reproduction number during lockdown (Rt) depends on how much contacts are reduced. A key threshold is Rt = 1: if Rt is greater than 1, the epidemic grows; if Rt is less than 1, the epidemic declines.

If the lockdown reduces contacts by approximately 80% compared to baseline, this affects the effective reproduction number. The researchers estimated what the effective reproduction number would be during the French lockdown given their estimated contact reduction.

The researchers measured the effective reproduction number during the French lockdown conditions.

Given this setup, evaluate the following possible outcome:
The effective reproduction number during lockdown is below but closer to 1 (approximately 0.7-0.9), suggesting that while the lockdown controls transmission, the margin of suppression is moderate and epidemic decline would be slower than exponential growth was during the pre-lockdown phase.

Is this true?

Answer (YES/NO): NO